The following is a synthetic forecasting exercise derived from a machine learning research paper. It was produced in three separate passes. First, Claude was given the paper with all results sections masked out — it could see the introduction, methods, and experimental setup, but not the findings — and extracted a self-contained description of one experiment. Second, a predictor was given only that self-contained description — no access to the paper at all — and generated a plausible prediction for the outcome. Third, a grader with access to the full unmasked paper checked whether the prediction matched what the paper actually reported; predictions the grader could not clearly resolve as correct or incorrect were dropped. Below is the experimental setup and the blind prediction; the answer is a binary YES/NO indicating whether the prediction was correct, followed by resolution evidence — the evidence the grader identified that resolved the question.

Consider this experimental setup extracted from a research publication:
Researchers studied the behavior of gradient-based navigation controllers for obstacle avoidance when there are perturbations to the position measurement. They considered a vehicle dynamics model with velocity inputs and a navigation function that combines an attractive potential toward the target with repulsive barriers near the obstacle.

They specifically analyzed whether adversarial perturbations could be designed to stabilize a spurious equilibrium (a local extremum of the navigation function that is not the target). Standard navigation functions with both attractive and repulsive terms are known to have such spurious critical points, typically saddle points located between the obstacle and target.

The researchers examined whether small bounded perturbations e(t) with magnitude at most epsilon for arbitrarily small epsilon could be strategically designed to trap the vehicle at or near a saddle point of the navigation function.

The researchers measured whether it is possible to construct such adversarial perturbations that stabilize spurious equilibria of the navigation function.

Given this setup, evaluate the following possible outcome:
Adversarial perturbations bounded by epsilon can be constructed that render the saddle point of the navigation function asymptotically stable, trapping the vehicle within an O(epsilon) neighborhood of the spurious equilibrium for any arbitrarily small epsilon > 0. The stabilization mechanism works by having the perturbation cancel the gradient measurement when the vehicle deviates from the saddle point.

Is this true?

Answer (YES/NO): YES